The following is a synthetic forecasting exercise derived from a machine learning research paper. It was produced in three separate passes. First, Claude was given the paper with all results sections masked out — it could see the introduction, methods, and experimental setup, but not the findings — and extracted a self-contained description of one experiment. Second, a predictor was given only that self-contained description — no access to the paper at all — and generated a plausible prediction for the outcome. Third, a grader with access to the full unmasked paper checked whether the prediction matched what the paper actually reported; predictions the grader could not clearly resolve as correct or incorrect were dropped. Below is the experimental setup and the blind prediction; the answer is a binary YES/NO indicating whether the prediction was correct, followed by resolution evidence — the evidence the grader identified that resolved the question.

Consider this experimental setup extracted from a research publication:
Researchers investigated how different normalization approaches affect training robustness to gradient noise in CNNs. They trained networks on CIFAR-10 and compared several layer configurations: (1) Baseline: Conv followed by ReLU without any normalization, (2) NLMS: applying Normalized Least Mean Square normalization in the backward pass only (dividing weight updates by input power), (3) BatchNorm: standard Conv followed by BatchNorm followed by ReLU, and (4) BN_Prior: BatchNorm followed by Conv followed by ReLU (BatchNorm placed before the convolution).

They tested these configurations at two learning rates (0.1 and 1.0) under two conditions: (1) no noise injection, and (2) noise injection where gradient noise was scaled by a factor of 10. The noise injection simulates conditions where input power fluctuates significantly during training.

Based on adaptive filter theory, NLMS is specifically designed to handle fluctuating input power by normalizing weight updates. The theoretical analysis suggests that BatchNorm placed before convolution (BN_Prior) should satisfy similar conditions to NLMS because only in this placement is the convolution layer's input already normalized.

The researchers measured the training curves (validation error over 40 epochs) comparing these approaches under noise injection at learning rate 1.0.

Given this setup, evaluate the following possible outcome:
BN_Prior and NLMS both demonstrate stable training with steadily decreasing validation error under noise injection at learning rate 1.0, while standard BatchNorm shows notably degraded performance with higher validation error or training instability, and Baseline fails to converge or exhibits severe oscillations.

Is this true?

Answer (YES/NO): NO